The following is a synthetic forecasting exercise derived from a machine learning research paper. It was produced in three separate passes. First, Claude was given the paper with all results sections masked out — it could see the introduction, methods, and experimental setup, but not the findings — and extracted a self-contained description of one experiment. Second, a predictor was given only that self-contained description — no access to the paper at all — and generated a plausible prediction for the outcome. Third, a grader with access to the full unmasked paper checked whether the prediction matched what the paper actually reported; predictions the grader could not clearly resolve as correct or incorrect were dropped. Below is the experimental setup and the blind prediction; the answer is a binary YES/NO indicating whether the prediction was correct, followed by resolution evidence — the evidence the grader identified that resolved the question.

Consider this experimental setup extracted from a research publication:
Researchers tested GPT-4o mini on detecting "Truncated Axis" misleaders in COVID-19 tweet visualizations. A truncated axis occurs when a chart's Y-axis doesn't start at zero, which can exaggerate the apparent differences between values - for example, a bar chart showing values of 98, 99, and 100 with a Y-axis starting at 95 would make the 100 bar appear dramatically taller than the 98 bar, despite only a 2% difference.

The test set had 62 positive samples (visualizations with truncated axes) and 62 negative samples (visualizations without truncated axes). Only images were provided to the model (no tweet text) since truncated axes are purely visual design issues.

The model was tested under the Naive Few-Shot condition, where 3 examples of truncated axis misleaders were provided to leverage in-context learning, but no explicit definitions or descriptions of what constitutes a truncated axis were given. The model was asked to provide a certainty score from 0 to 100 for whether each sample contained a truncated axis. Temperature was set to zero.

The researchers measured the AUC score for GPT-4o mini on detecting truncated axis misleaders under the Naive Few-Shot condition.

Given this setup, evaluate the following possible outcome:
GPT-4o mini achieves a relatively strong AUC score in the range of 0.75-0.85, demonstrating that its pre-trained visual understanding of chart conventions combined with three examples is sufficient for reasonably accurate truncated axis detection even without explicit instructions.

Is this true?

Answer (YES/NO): NO